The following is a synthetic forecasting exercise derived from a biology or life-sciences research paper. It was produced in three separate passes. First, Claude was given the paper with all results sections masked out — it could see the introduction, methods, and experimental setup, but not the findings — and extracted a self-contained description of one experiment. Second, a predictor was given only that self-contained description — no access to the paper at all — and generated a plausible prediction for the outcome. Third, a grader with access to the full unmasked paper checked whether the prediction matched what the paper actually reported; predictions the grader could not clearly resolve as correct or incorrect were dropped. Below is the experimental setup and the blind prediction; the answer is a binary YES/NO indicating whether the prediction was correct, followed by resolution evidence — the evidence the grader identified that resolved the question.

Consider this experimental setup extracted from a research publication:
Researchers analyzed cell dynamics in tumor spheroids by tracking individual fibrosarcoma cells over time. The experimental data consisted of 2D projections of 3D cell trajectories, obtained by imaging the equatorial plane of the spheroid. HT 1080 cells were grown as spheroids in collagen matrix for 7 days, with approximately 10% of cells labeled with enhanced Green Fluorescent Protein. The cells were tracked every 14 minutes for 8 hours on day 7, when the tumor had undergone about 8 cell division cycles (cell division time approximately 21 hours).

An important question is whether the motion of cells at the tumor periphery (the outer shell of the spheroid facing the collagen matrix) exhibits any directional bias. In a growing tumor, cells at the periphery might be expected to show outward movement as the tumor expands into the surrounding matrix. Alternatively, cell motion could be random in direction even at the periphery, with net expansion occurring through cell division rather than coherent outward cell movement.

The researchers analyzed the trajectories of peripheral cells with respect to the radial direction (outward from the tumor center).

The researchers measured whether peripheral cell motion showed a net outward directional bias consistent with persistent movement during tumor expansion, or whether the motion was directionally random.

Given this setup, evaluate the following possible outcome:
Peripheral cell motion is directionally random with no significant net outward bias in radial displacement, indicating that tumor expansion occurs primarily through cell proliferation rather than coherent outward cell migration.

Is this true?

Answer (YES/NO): NO